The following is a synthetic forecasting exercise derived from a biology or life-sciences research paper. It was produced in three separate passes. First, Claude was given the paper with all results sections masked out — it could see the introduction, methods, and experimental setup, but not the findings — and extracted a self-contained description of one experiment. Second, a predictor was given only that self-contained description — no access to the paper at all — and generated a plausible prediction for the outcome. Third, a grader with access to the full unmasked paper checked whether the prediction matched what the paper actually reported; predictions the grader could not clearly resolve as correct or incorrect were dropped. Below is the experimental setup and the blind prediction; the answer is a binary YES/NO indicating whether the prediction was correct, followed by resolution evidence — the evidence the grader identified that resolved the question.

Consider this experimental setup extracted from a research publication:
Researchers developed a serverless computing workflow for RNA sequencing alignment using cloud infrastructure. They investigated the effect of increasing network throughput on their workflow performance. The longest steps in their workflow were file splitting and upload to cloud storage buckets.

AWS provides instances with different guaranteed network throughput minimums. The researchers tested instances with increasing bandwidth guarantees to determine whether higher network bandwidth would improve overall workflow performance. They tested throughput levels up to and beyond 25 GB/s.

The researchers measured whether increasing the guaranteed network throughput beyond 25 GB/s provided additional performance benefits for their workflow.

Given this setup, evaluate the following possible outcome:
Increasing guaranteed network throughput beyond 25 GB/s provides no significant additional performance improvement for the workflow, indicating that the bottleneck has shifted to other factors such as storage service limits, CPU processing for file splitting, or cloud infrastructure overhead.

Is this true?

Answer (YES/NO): YES